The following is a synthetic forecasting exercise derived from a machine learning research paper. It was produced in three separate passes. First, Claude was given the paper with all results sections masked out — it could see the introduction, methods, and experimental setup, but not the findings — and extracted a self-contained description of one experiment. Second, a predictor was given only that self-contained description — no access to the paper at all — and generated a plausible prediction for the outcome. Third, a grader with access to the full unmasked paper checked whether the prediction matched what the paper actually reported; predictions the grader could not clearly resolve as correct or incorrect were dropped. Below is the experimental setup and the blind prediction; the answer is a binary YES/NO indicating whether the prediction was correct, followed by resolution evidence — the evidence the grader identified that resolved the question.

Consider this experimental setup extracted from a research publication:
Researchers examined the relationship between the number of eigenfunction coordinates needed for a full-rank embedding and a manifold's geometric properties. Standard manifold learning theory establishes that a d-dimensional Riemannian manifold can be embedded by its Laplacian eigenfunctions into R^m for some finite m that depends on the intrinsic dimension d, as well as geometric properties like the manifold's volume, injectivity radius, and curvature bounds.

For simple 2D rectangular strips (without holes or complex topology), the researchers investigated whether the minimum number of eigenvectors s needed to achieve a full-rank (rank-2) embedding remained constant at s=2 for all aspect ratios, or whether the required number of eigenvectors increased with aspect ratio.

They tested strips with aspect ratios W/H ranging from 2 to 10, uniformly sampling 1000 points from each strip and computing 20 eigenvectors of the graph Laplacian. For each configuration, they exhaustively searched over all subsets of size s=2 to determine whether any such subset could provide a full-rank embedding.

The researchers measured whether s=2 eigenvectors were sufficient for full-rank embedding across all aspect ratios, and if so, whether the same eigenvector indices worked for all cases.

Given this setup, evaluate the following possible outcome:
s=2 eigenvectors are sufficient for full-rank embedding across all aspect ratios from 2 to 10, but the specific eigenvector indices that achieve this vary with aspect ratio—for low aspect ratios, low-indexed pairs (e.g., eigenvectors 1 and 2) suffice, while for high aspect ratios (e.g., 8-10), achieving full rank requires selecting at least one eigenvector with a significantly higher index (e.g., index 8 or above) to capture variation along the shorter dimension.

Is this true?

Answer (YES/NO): YES